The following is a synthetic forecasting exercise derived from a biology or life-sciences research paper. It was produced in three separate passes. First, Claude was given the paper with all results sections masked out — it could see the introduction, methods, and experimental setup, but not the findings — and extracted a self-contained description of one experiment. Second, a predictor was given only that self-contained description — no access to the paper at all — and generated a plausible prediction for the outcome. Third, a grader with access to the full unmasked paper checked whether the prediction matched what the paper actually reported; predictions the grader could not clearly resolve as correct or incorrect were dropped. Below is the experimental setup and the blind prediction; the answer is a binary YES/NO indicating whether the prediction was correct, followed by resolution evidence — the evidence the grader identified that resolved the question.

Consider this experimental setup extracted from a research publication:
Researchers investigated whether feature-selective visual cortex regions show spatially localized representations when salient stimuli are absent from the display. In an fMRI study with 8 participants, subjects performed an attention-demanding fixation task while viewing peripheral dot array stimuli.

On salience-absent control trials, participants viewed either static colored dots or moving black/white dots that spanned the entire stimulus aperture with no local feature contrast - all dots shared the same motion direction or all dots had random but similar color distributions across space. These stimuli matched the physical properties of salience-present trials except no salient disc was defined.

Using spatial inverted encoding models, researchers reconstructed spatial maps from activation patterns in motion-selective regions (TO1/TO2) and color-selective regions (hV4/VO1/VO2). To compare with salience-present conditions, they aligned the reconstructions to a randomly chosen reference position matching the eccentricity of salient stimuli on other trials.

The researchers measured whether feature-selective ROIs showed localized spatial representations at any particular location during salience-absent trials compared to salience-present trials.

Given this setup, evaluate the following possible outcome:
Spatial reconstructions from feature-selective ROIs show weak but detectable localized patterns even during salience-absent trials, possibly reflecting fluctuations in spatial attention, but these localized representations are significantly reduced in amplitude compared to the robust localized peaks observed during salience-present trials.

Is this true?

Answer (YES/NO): NO